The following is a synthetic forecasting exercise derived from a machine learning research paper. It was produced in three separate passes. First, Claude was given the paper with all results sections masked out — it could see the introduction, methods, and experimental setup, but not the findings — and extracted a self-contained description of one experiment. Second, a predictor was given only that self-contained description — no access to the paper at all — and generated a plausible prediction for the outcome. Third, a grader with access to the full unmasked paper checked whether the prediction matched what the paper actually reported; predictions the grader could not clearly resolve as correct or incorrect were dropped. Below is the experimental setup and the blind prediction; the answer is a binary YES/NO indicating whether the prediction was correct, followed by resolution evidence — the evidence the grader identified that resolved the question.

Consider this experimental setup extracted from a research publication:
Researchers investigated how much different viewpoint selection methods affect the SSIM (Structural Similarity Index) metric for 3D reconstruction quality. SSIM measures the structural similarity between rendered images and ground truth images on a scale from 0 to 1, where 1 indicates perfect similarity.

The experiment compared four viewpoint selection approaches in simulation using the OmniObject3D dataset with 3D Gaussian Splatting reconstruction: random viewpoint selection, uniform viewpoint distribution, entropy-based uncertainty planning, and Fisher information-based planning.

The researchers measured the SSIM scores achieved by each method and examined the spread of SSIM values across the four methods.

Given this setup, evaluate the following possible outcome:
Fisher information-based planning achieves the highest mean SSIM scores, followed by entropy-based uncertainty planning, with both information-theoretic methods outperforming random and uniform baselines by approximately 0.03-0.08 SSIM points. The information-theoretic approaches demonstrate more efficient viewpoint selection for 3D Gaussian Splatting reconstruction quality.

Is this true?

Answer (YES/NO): NO